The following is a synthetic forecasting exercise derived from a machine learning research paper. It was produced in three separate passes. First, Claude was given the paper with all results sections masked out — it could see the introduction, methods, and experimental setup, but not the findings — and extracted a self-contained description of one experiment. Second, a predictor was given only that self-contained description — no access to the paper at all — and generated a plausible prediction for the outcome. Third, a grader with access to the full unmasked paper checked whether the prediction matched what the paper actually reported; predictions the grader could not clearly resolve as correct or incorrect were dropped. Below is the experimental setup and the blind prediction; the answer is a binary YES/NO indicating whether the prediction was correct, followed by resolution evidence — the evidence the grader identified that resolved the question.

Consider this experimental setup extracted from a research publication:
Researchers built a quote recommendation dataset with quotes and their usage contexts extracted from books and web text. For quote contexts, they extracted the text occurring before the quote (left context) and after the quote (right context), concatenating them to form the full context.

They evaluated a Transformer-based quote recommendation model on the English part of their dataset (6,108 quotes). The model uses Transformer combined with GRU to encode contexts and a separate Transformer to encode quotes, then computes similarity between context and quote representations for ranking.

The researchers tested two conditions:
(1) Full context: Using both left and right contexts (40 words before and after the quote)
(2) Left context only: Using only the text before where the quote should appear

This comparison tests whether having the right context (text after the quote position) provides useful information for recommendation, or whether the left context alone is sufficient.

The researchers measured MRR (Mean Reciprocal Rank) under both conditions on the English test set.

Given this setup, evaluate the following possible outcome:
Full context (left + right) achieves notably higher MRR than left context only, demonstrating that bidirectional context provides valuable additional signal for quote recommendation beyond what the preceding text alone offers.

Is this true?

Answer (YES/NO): YES